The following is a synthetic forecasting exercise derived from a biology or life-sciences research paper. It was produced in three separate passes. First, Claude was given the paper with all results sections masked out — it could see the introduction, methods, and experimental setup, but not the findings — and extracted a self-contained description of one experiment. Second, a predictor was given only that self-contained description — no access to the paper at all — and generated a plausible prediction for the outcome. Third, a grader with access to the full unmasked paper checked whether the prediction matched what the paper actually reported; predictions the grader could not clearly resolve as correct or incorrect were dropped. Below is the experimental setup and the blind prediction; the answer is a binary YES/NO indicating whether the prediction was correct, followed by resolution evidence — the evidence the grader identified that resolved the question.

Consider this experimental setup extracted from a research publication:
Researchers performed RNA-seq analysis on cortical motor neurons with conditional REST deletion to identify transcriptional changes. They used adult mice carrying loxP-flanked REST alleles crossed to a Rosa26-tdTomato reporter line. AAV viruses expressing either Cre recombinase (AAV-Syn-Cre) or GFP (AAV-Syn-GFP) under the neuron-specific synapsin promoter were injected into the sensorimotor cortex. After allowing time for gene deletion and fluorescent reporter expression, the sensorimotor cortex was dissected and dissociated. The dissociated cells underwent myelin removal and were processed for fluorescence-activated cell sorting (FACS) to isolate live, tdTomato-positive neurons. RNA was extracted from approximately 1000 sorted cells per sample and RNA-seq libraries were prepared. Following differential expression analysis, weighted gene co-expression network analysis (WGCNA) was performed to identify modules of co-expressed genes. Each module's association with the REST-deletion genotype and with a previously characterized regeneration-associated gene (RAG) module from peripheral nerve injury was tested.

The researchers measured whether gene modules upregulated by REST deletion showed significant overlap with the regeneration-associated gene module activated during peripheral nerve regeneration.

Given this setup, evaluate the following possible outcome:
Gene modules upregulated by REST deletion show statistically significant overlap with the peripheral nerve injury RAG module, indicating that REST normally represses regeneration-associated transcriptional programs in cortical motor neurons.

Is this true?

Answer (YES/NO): YES